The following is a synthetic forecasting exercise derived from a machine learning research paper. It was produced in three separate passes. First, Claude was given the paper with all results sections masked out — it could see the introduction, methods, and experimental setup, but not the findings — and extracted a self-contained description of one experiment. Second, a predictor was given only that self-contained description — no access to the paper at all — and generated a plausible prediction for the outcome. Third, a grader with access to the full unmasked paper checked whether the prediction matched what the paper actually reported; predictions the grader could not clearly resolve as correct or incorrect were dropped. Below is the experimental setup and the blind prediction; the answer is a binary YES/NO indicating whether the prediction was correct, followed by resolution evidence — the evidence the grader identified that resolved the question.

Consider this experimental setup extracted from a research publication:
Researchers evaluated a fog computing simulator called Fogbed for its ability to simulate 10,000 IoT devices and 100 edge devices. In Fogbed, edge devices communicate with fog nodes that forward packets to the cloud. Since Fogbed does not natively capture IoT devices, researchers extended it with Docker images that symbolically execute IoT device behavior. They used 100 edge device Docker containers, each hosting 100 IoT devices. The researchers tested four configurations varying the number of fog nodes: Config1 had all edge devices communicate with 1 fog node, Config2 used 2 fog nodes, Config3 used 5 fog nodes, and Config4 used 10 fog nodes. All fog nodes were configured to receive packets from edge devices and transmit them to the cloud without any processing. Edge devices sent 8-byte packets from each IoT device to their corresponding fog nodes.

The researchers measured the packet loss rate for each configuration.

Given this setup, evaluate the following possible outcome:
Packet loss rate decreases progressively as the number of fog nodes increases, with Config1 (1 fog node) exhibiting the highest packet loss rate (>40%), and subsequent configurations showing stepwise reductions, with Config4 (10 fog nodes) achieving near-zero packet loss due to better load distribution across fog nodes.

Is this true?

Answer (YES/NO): NO